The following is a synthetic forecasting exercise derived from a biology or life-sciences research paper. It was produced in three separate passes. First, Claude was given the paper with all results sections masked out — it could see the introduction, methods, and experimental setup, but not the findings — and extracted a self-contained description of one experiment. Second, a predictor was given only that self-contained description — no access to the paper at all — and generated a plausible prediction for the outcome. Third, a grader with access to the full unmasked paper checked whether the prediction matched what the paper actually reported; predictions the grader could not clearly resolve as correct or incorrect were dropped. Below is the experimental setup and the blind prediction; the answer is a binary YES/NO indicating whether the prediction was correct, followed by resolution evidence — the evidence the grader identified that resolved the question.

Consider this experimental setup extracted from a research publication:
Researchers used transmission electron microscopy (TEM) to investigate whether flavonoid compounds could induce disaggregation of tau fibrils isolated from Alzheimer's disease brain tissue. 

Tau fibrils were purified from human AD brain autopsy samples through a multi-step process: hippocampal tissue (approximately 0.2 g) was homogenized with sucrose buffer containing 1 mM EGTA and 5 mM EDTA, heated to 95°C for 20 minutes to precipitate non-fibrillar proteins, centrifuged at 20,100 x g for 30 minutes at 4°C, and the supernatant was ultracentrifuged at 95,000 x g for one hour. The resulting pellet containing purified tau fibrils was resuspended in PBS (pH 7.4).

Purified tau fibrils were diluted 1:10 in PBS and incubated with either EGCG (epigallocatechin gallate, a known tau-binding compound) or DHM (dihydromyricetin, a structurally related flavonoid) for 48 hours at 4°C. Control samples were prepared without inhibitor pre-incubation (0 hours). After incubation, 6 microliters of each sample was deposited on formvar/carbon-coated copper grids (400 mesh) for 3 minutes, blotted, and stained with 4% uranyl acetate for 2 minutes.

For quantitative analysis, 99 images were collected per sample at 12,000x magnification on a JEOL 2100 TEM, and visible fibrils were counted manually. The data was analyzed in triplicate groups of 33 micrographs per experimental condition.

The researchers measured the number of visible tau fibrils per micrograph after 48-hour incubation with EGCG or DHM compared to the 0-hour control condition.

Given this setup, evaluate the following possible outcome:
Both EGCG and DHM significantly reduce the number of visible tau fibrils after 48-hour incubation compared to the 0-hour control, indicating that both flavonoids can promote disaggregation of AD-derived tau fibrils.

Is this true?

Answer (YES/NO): YES